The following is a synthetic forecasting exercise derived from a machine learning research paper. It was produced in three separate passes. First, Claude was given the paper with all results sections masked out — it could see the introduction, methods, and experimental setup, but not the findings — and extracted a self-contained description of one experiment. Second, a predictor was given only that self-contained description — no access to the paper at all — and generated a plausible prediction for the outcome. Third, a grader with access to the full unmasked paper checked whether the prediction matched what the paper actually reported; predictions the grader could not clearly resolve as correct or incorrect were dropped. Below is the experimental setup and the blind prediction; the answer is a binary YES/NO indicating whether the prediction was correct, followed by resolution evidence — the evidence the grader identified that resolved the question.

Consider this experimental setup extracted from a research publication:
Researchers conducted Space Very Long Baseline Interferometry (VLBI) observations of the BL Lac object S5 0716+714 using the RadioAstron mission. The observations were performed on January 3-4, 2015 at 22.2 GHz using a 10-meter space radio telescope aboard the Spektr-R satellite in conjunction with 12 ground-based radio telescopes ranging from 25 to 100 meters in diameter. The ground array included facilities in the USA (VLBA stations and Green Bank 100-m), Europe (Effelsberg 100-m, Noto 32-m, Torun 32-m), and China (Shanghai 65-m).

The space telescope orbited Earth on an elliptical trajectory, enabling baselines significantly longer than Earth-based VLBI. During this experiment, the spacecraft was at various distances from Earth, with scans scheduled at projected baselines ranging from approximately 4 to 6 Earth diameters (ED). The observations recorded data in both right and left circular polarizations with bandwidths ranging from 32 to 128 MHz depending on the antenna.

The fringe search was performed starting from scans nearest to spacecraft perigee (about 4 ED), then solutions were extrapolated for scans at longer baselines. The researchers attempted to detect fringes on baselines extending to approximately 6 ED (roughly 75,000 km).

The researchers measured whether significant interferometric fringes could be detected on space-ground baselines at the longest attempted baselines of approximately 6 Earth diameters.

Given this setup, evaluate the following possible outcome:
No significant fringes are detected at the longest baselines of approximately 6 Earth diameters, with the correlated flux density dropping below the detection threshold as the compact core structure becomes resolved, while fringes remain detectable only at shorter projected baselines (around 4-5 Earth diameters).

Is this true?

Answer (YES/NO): YES